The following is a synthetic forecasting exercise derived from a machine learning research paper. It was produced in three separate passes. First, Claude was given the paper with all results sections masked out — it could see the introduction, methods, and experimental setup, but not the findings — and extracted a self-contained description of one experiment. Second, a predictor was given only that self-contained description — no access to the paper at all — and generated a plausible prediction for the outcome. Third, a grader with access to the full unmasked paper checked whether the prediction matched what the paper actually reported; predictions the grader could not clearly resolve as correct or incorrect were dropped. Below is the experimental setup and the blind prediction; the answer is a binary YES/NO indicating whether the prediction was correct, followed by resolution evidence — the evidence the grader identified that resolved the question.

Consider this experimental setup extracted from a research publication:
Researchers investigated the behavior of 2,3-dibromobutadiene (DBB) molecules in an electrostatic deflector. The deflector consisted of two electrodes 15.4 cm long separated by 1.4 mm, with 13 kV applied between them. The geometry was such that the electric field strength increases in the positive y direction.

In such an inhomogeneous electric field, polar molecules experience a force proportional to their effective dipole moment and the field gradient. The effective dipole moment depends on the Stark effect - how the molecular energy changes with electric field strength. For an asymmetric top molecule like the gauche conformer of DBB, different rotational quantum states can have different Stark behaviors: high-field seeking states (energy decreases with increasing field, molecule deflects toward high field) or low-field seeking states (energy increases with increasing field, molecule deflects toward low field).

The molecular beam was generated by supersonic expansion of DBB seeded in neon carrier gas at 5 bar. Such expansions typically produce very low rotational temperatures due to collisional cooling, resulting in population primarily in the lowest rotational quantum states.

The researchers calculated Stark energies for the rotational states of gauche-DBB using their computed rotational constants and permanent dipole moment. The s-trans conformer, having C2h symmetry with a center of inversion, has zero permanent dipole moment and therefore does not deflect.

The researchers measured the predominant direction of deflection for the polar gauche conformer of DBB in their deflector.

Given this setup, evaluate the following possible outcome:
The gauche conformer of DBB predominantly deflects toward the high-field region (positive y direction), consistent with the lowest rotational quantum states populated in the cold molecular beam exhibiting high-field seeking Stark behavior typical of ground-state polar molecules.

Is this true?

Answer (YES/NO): YES